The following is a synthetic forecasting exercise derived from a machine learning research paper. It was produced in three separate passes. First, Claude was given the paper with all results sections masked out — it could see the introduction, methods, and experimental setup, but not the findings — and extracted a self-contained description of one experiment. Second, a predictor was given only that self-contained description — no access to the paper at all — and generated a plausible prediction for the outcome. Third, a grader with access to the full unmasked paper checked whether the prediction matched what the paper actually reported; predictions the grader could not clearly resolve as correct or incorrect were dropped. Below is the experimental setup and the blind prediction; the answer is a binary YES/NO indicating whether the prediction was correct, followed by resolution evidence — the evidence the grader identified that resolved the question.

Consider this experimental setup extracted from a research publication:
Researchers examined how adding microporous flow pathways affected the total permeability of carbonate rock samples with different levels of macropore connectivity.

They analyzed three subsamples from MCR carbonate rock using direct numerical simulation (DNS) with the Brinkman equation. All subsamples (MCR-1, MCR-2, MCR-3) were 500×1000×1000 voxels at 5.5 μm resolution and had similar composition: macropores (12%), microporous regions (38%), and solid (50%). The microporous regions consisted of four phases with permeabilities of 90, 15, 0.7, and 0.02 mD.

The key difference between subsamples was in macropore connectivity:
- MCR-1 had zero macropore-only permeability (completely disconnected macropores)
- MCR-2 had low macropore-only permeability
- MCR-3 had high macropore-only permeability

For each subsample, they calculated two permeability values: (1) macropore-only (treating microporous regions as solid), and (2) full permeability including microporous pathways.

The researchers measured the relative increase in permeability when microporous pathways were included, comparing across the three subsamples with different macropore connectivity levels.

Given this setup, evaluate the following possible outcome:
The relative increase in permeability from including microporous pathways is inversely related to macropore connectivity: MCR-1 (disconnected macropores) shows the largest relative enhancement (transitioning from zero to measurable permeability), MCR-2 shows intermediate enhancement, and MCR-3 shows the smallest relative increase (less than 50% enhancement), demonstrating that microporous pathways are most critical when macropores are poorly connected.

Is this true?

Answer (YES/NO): YES